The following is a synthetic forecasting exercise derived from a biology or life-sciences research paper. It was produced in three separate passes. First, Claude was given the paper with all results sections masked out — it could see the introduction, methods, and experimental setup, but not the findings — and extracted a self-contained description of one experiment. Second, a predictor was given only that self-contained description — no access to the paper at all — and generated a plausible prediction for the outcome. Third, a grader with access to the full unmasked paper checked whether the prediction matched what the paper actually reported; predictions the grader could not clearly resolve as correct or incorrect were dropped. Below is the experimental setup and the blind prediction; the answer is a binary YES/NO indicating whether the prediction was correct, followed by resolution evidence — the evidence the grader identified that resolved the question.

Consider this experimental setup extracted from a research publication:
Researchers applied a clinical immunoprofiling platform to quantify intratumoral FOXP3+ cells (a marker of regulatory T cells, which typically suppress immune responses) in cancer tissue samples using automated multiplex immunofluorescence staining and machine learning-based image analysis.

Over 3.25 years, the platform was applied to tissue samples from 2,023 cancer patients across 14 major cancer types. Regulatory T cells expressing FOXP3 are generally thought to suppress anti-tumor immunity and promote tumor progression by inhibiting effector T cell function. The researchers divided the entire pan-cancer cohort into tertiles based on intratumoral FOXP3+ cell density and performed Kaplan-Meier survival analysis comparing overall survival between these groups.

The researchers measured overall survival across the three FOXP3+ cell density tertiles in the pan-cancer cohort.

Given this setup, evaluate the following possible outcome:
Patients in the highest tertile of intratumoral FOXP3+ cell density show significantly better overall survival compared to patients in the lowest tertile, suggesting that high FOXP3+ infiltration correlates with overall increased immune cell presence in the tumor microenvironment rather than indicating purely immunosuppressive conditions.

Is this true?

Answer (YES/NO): YES